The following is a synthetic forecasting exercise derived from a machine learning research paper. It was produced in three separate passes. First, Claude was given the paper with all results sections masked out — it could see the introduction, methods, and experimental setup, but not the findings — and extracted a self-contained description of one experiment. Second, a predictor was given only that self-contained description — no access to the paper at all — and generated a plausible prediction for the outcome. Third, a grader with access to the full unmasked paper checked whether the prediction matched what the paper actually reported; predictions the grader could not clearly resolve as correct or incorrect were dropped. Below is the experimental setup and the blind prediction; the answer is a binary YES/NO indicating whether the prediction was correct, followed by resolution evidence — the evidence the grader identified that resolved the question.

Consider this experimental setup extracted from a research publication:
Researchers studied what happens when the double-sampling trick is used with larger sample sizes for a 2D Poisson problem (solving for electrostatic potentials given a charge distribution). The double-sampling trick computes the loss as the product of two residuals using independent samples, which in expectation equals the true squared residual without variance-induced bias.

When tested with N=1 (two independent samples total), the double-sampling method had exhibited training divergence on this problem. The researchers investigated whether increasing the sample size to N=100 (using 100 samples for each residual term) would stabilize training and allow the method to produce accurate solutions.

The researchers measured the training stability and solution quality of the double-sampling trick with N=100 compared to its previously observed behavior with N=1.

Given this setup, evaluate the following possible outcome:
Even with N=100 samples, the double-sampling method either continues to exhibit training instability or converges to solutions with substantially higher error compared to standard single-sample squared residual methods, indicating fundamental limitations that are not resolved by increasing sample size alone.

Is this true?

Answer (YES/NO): NO